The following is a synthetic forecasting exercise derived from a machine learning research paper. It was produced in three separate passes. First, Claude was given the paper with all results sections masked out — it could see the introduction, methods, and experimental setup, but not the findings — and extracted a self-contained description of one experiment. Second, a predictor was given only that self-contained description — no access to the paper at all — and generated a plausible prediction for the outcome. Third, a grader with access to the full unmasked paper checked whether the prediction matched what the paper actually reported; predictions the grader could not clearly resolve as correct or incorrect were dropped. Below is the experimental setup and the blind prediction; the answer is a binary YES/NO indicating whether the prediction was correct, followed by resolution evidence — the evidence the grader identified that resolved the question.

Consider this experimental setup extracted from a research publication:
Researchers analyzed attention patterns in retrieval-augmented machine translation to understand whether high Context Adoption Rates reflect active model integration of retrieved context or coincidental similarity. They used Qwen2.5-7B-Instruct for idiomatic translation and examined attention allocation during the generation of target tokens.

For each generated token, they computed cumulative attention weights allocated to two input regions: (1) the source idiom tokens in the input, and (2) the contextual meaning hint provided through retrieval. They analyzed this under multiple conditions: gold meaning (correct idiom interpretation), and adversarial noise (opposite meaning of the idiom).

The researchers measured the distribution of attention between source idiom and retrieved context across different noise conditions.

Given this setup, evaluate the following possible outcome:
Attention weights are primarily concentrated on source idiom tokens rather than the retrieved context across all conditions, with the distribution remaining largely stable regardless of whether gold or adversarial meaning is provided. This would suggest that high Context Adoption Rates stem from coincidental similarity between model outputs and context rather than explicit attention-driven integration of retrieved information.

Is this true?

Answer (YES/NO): NO